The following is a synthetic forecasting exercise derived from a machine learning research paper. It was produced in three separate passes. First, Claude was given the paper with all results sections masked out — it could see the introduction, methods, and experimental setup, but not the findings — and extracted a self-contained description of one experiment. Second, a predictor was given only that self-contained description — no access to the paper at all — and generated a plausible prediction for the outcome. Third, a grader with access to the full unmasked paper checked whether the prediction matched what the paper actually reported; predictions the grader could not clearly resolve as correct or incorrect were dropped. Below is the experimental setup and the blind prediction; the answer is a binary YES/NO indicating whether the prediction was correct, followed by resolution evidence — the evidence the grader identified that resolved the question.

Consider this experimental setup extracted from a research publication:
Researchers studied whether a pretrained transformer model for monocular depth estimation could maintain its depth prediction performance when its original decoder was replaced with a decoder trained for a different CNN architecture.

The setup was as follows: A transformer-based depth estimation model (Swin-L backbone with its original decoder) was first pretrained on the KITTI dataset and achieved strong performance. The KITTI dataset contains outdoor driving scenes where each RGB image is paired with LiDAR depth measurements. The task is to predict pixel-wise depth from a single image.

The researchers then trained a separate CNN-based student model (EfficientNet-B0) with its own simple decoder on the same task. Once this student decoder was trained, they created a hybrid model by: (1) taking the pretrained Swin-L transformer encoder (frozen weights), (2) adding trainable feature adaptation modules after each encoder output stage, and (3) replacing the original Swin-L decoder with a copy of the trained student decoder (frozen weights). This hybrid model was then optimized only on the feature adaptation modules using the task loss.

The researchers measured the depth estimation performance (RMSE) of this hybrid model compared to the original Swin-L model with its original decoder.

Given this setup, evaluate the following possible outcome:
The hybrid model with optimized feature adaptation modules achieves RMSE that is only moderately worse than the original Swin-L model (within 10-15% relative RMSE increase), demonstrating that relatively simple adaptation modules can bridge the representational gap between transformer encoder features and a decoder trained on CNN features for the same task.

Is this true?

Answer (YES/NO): YES